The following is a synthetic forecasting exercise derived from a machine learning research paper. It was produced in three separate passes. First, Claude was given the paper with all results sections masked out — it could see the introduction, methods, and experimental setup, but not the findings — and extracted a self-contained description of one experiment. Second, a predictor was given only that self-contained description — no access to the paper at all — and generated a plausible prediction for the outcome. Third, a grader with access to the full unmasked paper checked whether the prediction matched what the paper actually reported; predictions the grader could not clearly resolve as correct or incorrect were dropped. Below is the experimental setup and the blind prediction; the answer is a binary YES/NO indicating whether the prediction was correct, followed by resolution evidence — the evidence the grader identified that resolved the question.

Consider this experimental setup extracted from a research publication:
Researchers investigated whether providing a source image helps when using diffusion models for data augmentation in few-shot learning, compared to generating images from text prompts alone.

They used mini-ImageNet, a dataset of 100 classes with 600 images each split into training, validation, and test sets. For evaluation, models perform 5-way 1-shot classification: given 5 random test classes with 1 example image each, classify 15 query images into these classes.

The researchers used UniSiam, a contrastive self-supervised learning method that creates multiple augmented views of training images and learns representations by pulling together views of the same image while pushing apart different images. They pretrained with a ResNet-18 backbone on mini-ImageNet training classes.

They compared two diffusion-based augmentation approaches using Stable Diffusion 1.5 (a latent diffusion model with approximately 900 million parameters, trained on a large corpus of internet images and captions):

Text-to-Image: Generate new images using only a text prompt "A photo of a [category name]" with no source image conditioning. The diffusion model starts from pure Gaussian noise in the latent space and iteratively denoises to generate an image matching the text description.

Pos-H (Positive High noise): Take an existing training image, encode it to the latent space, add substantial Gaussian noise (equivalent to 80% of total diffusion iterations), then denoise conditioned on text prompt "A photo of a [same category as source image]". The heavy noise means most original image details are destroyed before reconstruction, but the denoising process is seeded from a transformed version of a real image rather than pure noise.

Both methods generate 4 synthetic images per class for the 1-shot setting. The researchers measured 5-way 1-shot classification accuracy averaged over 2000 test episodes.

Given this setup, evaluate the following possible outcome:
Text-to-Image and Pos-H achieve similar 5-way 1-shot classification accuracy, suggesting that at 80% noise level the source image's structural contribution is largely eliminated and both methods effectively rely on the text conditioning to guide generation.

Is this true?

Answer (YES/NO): NO